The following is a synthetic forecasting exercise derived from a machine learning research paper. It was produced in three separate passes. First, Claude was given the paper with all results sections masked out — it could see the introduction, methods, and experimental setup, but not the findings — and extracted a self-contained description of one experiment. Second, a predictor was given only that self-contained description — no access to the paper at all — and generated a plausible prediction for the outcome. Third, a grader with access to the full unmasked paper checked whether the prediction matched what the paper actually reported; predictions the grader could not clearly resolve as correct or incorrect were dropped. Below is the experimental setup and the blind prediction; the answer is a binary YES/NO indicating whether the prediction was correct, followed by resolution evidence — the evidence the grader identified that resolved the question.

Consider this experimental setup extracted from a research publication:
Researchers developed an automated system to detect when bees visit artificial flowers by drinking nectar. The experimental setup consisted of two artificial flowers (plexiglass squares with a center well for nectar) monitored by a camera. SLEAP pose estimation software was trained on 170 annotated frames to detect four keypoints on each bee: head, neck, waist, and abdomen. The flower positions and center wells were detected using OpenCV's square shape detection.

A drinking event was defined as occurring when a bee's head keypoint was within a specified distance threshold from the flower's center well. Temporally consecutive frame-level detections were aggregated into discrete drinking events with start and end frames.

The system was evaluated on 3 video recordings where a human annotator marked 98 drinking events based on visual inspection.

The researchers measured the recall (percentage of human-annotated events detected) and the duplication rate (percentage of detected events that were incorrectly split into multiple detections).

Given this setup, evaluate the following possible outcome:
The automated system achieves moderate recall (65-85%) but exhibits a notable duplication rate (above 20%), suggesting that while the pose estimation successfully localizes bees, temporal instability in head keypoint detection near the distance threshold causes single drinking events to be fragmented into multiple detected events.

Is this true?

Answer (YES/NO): NO